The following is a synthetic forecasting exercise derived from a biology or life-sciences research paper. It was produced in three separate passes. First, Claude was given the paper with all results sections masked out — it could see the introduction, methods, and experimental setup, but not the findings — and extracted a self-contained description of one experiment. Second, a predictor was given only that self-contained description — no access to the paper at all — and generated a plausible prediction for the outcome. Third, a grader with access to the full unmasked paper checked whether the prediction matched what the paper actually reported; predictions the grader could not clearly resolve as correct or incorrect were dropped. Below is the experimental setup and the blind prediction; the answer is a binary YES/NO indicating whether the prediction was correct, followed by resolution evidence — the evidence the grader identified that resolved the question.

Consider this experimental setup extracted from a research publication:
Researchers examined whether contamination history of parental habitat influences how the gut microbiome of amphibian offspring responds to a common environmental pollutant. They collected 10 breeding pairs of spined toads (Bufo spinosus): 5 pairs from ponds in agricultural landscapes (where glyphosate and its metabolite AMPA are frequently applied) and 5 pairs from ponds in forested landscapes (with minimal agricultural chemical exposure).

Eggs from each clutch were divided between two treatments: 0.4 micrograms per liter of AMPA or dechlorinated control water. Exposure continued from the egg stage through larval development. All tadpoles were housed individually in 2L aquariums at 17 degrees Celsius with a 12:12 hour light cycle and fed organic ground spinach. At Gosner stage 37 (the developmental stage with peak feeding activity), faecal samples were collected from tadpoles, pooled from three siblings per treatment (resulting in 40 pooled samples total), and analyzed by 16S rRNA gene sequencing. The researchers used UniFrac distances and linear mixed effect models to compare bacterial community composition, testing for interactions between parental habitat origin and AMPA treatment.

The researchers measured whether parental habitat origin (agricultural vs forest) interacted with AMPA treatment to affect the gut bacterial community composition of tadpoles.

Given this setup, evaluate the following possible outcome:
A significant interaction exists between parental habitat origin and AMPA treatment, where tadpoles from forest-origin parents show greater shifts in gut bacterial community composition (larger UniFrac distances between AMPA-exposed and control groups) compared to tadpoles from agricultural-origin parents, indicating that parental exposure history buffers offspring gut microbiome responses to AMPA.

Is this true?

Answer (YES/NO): NO